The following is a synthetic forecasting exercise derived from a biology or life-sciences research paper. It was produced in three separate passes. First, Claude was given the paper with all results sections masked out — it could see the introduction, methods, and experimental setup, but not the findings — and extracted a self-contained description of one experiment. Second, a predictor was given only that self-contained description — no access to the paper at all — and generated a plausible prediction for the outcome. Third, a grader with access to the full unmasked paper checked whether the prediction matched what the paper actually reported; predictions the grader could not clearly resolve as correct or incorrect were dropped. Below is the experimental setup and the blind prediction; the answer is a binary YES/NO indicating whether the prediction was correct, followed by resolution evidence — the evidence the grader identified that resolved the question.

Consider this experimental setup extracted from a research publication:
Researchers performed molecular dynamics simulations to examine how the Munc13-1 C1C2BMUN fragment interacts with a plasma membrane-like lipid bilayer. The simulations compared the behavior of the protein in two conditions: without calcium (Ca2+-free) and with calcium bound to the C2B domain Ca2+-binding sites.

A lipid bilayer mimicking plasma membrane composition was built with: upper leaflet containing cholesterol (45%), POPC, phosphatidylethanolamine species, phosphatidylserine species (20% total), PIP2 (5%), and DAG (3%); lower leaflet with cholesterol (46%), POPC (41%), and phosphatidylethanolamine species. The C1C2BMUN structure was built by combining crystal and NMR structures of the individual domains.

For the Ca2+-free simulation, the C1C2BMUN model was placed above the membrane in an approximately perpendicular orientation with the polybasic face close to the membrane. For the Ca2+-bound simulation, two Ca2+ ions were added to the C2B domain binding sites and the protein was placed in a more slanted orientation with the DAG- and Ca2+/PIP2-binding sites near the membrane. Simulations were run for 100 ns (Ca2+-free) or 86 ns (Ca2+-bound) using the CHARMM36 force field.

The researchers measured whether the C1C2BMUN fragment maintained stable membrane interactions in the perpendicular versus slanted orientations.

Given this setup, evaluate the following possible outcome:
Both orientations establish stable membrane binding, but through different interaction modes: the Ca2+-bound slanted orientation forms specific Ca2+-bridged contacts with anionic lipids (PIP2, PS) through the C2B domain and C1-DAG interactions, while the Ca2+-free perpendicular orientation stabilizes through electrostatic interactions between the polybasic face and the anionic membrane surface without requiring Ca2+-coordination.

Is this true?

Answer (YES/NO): YES